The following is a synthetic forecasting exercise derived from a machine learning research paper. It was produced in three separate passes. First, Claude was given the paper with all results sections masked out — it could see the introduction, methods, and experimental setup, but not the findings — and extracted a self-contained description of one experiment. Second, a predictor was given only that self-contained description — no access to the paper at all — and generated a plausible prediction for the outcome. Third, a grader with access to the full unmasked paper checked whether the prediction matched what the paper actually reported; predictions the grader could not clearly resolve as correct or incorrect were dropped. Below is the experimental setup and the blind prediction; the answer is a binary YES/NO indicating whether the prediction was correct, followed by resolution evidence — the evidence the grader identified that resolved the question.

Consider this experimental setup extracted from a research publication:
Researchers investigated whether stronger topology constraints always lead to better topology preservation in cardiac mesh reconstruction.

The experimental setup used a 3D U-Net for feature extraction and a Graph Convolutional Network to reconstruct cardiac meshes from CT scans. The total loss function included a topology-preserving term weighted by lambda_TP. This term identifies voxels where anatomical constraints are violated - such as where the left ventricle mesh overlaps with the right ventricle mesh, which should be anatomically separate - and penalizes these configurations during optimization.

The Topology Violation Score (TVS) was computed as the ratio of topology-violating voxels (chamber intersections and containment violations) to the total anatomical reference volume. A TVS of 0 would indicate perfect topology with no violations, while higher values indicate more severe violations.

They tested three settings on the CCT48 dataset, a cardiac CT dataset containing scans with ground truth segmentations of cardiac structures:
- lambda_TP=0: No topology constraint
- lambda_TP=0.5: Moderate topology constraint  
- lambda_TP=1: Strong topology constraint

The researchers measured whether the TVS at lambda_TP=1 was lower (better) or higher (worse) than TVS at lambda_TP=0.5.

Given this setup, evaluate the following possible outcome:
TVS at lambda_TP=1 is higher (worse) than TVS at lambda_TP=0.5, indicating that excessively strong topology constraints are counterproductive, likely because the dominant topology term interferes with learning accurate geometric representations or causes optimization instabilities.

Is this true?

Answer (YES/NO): YES